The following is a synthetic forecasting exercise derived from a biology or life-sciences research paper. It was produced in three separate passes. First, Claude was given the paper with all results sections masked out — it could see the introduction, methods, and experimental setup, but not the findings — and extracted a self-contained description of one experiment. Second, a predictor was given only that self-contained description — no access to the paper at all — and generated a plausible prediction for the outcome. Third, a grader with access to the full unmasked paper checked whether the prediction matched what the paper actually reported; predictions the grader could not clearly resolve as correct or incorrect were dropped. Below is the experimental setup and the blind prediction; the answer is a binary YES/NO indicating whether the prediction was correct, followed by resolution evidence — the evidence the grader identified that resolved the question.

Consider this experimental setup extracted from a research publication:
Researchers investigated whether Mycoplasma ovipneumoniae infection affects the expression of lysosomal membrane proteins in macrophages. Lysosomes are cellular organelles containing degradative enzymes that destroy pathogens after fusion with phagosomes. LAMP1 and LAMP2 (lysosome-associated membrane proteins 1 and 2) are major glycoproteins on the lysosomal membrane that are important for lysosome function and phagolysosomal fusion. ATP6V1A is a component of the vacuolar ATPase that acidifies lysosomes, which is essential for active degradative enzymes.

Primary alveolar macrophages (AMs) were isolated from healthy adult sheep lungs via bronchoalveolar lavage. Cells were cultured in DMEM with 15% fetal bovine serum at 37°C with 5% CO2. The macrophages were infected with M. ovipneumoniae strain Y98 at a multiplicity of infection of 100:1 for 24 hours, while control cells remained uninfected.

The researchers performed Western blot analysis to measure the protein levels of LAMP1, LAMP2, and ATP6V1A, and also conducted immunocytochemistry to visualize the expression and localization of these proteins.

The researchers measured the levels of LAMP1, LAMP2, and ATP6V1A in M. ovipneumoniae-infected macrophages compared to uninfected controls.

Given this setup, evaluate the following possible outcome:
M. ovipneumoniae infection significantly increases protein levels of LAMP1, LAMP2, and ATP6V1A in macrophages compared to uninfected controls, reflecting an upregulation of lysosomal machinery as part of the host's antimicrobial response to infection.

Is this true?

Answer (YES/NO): NO